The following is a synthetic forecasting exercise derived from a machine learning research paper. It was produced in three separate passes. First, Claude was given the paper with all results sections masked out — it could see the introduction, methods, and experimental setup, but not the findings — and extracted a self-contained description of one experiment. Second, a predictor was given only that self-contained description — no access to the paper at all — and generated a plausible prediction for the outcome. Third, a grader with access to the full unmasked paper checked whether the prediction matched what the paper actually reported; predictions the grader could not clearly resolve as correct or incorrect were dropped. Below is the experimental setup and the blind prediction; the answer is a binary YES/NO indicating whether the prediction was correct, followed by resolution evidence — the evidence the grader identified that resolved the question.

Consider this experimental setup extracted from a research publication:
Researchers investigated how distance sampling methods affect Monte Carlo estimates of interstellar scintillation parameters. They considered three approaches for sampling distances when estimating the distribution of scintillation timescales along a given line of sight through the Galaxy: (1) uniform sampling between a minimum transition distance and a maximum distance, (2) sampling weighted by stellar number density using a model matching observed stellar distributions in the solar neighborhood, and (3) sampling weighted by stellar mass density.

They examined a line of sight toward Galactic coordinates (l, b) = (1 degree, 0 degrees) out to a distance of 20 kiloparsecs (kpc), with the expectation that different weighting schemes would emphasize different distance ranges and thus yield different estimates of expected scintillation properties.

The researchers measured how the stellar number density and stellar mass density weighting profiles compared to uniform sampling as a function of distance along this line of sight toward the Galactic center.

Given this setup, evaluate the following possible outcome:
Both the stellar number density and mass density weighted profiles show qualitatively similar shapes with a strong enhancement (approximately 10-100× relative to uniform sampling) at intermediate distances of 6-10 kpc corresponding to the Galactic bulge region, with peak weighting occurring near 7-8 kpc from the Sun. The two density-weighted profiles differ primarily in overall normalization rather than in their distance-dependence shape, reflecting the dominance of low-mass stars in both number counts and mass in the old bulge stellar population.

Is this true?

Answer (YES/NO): NO